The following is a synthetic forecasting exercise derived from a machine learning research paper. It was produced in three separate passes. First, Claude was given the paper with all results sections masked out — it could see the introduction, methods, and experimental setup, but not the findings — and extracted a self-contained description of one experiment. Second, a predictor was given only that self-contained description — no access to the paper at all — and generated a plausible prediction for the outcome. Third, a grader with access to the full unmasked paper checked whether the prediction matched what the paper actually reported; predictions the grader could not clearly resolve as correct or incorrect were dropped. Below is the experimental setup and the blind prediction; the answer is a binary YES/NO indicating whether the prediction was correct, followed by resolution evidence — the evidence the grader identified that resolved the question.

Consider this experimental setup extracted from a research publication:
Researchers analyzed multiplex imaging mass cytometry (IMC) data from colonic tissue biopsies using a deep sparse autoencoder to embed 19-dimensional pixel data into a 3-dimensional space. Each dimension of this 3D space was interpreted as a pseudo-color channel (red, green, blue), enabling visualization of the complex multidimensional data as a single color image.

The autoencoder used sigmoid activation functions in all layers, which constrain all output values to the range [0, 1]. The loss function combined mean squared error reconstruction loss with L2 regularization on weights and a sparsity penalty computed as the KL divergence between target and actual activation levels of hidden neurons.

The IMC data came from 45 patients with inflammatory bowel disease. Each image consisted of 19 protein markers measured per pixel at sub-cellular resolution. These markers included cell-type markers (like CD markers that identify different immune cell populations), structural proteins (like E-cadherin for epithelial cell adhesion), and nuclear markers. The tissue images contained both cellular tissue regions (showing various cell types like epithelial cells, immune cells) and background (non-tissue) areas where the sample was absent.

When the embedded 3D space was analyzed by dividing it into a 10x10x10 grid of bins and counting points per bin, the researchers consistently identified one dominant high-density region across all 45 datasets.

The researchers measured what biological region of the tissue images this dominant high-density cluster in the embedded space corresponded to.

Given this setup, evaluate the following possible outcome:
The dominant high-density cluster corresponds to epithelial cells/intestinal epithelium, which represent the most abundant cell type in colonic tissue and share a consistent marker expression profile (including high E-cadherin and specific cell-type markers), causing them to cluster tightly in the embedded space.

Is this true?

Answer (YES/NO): NO